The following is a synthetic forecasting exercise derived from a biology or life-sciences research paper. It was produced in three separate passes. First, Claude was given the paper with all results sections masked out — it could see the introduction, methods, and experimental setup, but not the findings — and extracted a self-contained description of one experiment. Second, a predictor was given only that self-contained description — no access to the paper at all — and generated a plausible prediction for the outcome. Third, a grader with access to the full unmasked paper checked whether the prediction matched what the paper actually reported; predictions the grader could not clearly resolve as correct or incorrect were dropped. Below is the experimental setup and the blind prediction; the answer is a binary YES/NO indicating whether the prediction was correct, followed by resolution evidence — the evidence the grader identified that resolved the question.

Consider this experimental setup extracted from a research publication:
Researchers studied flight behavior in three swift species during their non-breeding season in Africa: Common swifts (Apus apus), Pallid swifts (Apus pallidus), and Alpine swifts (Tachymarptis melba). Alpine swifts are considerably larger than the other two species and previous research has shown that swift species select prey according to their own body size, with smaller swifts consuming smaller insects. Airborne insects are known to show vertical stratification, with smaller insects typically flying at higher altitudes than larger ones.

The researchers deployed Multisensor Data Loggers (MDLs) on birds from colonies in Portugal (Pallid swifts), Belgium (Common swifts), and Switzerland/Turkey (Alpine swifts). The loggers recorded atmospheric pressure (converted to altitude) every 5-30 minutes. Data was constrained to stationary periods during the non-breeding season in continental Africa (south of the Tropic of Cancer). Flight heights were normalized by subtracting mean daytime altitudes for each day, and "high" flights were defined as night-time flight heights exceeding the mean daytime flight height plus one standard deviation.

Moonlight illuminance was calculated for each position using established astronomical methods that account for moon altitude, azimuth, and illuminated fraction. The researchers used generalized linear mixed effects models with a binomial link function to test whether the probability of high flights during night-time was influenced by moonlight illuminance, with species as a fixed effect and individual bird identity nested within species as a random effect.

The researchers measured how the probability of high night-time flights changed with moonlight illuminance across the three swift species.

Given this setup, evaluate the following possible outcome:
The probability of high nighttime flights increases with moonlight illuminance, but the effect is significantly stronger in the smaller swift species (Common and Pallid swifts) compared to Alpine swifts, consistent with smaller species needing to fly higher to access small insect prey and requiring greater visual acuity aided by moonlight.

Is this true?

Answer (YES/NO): YES